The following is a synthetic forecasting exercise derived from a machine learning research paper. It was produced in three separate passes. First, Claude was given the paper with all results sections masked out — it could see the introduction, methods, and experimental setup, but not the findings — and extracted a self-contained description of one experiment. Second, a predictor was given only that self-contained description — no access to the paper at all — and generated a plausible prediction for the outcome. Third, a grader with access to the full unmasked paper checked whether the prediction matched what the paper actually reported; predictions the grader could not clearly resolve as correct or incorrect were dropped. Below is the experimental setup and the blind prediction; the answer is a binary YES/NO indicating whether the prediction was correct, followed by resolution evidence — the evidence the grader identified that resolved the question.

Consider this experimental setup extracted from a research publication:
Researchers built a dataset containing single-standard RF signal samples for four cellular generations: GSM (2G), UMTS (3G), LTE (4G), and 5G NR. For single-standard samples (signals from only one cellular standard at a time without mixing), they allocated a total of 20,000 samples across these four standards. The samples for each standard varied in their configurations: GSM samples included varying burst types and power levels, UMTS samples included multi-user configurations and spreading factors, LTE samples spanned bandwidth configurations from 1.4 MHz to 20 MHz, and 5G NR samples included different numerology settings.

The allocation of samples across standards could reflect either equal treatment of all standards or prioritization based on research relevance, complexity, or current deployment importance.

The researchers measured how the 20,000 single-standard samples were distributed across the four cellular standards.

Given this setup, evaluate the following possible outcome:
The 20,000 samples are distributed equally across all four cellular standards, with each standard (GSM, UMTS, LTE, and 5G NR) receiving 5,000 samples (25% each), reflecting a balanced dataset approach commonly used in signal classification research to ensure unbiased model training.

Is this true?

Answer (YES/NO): YES